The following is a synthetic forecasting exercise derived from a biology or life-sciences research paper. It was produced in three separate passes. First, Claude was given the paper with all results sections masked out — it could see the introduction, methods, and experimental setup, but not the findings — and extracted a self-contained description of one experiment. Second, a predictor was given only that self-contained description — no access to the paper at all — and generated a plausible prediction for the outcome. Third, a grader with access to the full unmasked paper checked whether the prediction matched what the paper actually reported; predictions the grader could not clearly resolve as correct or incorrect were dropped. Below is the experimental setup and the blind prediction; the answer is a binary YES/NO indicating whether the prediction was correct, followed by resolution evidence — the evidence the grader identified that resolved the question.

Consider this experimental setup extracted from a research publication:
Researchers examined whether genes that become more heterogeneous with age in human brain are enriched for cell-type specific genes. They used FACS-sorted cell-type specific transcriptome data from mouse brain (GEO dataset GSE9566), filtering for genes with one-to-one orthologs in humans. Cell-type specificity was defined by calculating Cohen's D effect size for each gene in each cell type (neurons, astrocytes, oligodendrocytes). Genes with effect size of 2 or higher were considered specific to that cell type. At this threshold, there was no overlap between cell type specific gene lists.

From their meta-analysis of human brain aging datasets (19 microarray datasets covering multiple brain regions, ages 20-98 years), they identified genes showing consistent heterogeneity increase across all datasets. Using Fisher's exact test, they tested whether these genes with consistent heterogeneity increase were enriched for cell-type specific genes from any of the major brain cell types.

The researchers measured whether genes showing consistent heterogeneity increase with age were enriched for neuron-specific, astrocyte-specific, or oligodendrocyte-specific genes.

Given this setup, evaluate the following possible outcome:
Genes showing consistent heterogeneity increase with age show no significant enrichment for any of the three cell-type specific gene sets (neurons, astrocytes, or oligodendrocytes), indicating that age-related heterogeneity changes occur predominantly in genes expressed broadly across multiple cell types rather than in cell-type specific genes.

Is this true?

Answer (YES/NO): YES